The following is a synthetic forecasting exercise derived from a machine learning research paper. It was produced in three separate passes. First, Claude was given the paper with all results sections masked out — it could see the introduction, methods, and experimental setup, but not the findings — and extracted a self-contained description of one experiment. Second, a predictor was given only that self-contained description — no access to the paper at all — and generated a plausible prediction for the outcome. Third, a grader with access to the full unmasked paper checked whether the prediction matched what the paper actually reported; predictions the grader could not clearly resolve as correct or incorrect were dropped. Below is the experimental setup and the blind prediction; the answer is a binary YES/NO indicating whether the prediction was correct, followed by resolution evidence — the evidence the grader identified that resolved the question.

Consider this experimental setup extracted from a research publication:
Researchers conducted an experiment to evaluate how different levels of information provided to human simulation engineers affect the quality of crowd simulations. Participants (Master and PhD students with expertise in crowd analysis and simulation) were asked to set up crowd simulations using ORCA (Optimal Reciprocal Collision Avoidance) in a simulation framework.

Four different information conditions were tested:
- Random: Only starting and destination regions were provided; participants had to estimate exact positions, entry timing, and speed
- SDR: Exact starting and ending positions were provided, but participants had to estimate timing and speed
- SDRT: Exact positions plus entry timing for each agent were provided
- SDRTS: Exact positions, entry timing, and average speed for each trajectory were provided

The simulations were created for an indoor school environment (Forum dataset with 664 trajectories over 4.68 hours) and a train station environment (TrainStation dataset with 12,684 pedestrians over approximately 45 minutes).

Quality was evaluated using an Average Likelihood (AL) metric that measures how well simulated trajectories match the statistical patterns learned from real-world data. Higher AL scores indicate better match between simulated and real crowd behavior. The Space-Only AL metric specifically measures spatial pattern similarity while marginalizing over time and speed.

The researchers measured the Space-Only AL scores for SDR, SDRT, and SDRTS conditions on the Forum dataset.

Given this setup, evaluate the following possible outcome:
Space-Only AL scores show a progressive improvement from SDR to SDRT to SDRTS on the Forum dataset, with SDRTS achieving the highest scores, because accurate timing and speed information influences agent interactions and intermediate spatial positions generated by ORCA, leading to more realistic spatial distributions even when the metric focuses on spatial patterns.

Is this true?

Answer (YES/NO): NO